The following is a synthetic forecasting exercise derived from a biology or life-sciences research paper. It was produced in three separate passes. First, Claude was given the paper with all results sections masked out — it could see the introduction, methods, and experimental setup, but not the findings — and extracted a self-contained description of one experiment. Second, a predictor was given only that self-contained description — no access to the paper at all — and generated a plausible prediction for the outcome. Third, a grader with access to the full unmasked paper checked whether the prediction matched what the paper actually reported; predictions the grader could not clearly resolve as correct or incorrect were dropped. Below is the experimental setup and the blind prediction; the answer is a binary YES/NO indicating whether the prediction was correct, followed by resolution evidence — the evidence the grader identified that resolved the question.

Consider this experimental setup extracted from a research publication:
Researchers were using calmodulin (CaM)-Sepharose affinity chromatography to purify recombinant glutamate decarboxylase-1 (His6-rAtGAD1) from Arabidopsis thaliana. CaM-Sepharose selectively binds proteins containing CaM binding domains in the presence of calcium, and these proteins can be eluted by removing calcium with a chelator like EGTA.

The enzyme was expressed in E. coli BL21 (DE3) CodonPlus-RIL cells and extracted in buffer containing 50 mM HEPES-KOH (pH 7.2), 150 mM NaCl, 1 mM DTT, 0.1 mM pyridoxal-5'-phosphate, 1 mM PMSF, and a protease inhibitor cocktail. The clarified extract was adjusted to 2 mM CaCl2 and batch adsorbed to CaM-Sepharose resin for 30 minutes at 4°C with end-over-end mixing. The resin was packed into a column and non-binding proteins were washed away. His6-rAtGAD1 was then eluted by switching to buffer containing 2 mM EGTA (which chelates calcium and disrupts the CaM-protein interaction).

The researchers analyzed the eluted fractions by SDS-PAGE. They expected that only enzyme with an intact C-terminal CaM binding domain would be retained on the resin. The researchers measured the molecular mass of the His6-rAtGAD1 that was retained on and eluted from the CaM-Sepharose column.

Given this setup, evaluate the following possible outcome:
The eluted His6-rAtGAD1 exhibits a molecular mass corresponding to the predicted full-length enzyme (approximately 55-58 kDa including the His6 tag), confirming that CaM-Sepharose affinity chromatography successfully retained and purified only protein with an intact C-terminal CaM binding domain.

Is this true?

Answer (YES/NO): NO